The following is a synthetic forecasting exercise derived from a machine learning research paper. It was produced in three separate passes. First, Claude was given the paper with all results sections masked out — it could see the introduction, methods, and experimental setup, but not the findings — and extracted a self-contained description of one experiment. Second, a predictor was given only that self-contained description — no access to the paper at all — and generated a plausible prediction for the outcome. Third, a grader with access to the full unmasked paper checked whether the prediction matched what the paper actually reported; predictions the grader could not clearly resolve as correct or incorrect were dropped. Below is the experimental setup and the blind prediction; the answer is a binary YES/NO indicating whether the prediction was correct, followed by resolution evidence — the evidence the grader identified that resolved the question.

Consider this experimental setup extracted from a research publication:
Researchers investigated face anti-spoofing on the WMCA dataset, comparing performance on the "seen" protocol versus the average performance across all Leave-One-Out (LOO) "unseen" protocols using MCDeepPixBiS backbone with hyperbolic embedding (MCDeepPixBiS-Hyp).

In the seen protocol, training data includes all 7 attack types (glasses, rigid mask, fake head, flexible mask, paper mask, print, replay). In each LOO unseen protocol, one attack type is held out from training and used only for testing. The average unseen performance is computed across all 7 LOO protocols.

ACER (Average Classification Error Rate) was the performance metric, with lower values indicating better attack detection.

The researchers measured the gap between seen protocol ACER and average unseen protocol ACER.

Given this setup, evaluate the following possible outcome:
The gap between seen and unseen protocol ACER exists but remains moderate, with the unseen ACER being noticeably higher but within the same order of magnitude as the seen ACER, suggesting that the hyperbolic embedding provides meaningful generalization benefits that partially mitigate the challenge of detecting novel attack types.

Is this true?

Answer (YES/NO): YES